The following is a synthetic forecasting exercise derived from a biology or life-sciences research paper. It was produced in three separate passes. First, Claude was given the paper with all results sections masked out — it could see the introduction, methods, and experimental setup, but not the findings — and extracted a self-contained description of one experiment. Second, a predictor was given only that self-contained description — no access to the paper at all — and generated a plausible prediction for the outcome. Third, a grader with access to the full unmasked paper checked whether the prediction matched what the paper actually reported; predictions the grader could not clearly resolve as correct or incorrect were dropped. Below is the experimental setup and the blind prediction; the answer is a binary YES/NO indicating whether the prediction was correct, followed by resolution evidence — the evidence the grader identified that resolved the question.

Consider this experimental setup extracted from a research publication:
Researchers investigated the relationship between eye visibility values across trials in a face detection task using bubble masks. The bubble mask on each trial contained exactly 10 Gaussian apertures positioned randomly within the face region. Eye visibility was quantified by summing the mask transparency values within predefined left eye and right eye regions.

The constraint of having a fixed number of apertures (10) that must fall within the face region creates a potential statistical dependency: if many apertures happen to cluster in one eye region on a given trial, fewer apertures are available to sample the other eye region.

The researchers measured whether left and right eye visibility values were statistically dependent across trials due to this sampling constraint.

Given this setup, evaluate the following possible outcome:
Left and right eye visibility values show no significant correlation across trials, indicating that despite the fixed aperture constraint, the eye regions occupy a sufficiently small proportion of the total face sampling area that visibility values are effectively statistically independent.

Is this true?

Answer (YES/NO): NO